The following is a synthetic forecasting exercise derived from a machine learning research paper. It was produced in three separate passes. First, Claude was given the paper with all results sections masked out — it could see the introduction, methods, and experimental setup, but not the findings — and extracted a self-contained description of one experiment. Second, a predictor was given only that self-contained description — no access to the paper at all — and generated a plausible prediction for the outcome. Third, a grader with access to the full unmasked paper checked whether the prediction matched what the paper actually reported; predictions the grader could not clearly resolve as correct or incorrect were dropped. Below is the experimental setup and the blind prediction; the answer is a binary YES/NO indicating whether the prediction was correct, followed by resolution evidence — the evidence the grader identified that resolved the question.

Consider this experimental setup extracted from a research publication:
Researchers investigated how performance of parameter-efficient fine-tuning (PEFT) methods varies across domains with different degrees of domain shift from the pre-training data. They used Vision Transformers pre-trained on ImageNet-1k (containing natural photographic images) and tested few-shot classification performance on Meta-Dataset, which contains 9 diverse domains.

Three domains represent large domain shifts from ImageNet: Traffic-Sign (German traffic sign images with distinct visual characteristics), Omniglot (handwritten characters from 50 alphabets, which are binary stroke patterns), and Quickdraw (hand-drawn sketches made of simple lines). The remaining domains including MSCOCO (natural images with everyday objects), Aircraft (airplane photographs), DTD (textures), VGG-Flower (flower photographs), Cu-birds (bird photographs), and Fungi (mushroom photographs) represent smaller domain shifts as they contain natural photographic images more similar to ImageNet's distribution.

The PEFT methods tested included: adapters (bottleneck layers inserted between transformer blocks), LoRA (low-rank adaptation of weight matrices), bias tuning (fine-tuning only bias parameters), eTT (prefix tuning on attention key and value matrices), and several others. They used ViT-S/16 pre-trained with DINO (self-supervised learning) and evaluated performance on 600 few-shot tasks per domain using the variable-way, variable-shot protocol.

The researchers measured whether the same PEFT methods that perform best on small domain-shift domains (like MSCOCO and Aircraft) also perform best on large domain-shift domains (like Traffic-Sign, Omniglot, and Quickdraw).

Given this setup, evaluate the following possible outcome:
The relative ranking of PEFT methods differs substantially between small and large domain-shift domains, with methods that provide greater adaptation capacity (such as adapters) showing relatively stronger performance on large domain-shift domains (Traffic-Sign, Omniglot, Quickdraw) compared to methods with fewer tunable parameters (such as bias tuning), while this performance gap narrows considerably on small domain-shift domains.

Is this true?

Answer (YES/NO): NO